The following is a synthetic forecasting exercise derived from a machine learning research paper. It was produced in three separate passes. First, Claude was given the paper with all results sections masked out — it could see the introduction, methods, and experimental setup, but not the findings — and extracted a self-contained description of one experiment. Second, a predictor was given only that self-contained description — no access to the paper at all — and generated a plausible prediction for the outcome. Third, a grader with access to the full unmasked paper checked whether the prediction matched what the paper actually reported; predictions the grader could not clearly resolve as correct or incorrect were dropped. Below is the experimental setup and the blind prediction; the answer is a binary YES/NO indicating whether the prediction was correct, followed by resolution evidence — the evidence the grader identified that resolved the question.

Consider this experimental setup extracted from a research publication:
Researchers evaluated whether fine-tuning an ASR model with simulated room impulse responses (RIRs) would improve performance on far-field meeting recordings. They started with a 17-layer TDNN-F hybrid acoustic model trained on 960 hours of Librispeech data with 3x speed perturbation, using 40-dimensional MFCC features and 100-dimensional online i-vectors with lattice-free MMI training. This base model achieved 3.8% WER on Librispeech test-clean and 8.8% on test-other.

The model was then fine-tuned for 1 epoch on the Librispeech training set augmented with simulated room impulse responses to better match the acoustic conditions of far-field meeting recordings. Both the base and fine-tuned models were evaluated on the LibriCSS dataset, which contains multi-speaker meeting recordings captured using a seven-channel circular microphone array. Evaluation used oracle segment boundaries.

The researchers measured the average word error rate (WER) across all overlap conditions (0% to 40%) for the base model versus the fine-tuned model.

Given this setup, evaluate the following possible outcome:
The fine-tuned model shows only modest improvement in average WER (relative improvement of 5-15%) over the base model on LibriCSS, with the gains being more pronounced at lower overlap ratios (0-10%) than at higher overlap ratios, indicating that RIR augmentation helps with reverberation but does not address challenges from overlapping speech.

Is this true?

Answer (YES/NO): NO